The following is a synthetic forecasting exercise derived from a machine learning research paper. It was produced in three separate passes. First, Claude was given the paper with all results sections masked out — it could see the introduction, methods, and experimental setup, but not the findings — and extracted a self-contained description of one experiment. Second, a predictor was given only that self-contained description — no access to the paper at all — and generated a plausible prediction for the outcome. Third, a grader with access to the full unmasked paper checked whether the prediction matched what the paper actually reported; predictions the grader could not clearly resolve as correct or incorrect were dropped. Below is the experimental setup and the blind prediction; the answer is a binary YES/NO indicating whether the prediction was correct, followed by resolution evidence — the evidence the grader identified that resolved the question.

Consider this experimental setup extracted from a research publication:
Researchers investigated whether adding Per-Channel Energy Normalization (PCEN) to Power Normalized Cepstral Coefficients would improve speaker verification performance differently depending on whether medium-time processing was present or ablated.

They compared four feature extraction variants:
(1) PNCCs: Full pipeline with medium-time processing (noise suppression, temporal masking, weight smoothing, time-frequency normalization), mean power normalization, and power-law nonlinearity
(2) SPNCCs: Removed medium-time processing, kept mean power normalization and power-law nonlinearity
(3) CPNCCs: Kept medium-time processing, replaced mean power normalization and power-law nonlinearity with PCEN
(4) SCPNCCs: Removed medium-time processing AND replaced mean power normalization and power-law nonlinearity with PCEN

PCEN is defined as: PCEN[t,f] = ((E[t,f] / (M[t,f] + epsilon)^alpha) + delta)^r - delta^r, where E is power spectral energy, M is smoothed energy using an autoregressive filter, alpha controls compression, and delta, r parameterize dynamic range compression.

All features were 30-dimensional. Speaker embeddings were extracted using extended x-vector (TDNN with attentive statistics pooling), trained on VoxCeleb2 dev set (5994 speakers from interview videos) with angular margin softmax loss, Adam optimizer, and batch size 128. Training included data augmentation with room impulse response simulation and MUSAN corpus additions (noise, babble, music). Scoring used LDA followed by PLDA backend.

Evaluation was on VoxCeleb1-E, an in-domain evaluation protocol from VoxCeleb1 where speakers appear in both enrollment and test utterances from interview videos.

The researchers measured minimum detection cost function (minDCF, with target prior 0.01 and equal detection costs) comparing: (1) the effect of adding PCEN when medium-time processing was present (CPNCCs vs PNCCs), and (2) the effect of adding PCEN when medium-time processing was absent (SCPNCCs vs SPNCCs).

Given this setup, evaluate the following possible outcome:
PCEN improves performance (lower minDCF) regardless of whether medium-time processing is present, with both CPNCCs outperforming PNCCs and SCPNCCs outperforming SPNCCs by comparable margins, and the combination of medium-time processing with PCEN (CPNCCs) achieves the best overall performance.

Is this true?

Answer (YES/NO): NO